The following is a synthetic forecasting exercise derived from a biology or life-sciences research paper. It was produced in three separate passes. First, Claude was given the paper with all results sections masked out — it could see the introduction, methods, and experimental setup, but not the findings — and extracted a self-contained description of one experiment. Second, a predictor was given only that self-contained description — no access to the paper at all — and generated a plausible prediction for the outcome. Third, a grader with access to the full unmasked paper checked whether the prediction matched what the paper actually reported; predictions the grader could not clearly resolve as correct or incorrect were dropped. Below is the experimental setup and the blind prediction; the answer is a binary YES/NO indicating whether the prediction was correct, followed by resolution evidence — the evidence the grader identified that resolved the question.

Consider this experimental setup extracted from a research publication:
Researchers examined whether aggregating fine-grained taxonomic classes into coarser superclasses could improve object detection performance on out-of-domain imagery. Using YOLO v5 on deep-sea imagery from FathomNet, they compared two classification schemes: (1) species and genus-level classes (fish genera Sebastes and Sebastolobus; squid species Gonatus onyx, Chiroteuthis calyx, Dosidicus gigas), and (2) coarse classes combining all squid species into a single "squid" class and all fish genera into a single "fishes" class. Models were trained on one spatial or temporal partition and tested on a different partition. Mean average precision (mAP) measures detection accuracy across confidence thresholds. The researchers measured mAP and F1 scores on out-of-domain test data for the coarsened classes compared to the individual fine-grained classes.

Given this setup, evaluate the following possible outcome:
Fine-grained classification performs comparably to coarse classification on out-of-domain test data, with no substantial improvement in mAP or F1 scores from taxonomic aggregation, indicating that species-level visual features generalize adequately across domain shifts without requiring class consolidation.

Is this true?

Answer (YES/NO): NO